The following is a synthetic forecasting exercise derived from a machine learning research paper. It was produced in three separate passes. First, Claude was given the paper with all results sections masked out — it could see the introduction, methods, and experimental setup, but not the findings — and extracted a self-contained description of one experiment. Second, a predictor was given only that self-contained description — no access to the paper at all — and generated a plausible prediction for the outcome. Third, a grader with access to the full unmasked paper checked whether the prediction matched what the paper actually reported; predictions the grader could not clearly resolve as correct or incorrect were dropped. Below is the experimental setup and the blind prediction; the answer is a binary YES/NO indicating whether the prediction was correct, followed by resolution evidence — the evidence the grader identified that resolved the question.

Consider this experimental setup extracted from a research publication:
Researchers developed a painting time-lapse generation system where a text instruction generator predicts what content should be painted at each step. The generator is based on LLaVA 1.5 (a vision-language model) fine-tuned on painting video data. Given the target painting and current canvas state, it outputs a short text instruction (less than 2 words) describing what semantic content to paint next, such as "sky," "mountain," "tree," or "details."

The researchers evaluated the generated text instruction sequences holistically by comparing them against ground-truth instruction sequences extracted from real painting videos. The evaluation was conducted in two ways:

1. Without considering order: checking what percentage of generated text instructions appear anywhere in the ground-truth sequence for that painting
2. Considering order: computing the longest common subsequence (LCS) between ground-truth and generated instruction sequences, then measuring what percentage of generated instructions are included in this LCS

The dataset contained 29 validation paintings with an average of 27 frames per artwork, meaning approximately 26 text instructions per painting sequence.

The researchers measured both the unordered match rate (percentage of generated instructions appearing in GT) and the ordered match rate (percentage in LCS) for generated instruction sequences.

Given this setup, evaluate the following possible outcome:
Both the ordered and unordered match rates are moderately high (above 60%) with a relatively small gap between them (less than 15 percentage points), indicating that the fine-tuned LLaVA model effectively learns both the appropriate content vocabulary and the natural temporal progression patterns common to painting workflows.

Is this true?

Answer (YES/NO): YES